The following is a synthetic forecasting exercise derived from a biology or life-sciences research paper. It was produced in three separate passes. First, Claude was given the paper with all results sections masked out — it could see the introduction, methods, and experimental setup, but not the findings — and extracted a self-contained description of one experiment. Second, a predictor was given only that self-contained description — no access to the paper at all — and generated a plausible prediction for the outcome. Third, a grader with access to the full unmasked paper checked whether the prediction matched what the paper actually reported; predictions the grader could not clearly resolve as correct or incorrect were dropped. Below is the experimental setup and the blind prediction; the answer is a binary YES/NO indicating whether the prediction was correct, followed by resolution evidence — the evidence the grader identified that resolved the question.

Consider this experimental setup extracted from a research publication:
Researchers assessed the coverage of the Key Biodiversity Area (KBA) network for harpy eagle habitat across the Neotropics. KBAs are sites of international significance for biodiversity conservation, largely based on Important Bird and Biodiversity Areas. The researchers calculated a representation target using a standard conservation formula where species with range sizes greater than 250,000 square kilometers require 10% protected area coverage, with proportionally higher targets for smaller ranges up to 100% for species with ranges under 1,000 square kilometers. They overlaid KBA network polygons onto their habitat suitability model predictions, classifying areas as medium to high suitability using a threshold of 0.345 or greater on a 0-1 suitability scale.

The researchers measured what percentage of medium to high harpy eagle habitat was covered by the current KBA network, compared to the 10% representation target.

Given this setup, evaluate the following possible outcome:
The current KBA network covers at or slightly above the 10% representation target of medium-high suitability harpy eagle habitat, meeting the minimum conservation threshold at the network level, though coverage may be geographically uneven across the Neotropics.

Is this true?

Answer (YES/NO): NO